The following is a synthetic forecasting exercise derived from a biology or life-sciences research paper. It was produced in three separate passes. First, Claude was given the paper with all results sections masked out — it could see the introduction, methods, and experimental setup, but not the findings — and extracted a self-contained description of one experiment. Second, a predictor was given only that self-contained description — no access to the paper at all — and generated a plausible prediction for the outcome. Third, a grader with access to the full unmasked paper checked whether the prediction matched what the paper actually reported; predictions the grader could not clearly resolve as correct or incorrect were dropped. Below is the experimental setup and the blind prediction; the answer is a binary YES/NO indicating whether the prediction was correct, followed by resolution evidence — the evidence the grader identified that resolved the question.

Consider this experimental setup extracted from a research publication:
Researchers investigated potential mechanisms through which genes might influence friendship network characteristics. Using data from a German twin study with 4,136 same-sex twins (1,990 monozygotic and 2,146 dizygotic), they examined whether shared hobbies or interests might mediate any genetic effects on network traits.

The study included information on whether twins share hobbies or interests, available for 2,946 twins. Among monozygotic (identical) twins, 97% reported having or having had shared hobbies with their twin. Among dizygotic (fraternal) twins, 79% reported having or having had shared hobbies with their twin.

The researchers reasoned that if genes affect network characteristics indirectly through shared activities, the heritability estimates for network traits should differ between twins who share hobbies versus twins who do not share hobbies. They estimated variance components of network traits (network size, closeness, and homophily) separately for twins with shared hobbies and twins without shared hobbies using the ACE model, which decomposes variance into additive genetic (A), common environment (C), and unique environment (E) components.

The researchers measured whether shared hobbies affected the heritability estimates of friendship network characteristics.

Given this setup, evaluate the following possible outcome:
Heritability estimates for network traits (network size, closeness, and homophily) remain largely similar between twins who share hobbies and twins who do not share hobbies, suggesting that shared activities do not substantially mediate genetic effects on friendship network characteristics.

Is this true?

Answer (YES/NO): YES